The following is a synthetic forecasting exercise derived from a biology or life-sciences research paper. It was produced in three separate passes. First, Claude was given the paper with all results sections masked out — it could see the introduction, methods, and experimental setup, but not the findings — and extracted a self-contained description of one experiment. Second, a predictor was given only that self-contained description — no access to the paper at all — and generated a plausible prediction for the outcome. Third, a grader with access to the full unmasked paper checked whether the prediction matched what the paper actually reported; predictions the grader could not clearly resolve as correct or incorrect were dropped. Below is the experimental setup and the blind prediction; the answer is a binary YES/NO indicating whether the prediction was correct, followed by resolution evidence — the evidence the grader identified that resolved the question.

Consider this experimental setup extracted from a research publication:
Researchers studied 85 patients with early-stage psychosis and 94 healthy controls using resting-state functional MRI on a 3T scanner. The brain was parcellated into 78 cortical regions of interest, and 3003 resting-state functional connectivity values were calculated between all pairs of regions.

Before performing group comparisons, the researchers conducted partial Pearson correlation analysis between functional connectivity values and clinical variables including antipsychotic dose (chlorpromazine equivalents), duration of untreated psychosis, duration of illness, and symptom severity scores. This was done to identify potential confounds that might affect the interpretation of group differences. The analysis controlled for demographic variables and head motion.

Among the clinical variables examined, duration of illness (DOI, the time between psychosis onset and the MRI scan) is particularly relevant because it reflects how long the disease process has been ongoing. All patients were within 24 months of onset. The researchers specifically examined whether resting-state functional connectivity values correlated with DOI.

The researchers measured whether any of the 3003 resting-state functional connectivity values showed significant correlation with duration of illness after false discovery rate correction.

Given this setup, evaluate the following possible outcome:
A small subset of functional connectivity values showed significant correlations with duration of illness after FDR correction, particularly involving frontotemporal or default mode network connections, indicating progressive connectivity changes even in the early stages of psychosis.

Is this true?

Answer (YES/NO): NO